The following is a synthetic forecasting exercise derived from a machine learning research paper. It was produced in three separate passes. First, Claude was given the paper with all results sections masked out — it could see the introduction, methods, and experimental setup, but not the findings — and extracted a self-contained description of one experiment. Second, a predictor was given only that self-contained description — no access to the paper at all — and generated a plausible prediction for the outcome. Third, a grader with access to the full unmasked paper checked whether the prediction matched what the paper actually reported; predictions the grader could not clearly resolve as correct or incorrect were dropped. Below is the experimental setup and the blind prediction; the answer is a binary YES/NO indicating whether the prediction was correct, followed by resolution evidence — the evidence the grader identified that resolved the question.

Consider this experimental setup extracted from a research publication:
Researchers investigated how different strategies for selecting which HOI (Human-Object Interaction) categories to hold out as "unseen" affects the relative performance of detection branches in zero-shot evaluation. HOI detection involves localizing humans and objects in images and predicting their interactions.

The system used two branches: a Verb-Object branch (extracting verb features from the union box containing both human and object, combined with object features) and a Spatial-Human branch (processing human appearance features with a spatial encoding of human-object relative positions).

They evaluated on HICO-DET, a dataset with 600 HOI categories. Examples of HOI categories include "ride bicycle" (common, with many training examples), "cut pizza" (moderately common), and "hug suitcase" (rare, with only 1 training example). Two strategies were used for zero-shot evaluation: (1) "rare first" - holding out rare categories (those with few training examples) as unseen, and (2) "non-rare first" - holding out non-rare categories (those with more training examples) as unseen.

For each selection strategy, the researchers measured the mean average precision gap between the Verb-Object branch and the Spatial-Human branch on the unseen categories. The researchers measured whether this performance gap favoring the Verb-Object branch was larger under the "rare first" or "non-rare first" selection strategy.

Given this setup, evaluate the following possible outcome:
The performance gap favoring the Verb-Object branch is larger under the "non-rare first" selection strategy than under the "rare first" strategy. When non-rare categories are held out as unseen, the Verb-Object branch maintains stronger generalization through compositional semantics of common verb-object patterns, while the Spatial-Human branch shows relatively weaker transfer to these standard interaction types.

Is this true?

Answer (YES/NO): YES